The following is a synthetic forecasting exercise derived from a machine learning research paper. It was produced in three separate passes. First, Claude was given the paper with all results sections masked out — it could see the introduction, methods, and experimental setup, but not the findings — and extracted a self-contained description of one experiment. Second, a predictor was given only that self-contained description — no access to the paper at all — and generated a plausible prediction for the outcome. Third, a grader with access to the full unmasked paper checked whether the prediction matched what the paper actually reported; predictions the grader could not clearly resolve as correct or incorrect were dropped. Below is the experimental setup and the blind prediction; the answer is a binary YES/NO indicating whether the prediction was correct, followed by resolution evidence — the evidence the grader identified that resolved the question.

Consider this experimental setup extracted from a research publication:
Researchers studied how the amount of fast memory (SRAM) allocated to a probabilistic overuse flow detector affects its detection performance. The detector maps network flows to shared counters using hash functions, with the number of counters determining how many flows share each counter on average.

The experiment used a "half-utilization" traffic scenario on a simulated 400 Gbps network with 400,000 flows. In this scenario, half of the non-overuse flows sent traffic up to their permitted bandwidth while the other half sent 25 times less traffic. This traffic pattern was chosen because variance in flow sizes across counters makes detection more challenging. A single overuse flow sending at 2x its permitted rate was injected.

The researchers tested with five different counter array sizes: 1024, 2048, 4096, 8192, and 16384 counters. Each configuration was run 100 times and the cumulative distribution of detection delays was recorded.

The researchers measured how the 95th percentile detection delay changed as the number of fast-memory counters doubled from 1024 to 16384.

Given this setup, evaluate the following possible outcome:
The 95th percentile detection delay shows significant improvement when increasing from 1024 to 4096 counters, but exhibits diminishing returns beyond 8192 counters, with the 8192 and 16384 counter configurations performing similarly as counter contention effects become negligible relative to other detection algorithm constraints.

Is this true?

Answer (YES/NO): NO